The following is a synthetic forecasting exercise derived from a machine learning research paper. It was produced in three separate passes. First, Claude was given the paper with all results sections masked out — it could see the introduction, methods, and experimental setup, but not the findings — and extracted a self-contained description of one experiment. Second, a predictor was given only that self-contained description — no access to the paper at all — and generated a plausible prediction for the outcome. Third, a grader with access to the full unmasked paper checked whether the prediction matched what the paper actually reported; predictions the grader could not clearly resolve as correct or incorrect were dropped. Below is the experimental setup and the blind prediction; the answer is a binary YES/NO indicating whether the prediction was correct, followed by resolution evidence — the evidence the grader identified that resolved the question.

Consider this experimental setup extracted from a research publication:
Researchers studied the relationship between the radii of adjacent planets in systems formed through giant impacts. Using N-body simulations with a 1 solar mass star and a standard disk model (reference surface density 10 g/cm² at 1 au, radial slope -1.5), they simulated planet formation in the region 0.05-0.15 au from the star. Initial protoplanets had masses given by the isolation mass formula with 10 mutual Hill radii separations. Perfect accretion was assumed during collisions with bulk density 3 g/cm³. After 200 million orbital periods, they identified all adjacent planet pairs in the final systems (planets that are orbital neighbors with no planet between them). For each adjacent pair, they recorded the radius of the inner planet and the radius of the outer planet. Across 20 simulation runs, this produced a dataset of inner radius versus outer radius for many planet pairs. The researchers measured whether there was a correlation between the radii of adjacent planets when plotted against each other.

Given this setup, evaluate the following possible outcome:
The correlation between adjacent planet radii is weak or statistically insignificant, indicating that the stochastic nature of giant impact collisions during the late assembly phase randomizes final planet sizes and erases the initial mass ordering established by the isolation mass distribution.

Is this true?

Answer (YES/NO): NO